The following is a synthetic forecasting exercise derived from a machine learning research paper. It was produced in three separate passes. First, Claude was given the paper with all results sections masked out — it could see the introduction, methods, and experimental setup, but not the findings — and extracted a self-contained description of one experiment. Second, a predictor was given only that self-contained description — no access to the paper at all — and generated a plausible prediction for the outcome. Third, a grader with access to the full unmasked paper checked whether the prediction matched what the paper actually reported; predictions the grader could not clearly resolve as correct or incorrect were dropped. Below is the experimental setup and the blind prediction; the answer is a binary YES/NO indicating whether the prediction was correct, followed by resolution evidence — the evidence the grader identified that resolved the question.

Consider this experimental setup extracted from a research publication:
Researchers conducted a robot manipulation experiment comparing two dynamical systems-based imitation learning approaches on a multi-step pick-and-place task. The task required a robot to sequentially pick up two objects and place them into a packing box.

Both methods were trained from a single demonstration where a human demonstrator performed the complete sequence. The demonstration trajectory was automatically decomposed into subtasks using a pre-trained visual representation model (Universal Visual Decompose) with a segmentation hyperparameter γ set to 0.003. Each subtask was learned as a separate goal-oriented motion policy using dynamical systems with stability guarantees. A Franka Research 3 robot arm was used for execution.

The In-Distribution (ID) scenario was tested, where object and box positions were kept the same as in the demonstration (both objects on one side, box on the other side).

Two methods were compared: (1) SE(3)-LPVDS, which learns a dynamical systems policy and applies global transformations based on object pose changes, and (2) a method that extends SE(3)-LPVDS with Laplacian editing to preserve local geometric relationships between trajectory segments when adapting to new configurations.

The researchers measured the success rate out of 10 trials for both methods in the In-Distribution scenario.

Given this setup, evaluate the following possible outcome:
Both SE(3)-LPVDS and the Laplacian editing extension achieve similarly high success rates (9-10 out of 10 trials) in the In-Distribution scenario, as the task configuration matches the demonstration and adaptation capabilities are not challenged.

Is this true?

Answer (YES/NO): NO